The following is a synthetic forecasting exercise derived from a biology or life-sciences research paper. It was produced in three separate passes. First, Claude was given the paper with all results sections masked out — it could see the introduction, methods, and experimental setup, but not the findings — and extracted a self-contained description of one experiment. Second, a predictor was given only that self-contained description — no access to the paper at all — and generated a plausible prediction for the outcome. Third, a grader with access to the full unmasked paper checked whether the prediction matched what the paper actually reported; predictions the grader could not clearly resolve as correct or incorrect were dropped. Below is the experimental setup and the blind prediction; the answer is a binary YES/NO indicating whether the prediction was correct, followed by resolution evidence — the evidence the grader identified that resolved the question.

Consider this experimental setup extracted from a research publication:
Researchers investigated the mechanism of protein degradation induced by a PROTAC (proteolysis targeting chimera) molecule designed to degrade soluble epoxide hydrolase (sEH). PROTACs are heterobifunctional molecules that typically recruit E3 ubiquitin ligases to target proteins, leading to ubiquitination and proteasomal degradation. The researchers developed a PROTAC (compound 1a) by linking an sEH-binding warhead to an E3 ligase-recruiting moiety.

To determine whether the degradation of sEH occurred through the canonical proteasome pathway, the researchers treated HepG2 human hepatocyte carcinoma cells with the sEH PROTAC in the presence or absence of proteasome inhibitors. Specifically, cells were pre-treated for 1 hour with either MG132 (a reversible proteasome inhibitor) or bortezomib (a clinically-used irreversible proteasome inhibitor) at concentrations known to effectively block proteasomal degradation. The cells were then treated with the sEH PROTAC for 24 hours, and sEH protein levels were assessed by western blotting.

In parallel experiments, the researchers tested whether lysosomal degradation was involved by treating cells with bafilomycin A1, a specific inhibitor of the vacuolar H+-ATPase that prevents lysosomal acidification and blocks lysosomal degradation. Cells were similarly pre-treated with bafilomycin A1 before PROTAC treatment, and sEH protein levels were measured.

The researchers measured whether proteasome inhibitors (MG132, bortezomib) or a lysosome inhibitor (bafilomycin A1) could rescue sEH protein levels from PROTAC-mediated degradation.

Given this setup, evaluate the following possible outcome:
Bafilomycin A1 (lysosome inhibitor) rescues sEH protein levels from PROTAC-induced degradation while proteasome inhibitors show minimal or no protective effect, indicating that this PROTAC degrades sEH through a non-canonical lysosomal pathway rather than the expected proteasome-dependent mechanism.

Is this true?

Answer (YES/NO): YES